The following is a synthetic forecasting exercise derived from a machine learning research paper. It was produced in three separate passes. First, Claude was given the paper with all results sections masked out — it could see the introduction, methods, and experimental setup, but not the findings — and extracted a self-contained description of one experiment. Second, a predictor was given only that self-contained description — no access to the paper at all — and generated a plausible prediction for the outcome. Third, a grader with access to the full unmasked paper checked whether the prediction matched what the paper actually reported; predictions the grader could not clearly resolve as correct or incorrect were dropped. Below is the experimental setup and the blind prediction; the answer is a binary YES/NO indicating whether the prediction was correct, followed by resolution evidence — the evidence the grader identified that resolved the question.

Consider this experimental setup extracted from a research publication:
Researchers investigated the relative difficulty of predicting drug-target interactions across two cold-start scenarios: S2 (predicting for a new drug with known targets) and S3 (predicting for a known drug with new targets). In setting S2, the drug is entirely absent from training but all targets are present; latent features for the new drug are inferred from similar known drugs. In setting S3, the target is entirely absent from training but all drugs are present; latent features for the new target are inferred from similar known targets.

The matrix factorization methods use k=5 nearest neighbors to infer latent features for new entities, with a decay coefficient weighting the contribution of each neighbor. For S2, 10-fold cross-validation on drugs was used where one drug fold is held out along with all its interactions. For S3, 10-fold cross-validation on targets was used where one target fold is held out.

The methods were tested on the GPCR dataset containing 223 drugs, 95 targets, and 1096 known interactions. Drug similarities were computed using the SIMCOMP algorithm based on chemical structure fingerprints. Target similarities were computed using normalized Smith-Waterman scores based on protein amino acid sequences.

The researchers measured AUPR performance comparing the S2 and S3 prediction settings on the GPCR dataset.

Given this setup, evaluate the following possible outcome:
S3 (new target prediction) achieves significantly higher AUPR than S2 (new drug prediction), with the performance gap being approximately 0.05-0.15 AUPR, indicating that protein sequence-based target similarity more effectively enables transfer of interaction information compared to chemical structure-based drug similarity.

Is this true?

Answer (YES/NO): NO